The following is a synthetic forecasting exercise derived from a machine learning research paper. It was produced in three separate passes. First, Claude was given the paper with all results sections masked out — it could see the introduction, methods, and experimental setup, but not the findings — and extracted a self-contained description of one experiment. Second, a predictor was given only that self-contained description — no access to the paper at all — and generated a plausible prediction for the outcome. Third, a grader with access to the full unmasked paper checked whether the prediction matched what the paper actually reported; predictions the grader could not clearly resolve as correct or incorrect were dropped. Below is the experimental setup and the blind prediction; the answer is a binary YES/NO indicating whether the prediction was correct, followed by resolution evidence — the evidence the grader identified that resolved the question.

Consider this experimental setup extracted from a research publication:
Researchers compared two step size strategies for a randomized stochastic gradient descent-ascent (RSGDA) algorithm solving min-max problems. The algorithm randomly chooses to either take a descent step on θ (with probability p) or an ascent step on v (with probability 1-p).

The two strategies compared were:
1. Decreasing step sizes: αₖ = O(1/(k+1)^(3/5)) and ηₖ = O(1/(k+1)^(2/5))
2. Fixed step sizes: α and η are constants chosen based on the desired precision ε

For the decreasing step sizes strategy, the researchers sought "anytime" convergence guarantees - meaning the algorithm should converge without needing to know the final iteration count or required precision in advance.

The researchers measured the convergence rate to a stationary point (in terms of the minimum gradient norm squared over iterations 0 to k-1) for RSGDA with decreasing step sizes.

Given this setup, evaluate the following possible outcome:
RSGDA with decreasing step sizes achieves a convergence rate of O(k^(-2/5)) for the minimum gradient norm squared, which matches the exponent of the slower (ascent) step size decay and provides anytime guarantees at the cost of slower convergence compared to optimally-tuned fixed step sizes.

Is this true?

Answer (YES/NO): NO